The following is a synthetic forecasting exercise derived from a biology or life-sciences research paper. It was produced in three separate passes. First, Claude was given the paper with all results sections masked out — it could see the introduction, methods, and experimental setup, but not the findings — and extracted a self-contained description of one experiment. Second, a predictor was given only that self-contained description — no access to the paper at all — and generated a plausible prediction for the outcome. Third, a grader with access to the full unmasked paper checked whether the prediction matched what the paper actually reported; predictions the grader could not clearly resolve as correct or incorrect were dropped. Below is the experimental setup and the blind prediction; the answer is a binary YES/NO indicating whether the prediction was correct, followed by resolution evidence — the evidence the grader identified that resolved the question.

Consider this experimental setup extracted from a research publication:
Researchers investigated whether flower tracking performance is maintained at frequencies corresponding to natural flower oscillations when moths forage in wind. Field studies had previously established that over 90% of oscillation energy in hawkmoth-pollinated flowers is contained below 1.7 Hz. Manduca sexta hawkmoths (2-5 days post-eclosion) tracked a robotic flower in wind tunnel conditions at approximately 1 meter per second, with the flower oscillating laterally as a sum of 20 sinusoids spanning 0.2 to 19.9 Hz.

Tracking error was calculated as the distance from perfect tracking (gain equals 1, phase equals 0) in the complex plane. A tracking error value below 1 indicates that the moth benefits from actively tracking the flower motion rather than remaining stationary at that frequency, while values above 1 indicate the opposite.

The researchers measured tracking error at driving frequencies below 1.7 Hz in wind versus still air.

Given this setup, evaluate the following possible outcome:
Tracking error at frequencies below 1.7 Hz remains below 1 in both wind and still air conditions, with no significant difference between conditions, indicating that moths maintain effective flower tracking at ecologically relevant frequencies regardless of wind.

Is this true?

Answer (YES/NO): NO